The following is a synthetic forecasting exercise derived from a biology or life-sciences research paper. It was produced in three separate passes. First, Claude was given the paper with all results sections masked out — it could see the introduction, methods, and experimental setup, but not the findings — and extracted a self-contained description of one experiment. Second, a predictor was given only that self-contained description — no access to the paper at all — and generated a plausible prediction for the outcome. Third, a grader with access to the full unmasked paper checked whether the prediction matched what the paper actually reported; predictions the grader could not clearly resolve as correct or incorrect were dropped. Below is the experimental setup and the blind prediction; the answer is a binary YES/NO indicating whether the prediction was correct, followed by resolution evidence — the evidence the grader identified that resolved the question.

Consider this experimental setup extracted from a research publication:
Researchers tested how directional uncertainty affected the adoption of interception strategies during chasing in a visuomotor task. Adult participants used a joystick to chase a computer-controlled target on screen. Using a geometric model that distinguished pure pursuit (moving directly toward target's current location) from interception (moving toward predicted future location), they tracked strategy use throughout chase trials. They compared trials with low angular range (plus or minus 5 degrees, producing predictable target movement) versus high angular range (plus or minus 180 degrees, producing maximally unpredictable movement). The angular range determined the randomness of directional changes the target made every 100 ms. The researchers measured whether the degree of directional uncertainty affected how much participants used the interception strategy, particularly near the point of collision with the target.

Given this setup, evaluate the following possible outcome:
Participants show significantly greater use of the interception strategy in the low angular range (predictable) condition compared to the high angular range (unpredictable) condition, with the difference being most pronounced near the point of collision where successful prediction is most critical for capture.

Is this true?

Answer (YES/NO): NO